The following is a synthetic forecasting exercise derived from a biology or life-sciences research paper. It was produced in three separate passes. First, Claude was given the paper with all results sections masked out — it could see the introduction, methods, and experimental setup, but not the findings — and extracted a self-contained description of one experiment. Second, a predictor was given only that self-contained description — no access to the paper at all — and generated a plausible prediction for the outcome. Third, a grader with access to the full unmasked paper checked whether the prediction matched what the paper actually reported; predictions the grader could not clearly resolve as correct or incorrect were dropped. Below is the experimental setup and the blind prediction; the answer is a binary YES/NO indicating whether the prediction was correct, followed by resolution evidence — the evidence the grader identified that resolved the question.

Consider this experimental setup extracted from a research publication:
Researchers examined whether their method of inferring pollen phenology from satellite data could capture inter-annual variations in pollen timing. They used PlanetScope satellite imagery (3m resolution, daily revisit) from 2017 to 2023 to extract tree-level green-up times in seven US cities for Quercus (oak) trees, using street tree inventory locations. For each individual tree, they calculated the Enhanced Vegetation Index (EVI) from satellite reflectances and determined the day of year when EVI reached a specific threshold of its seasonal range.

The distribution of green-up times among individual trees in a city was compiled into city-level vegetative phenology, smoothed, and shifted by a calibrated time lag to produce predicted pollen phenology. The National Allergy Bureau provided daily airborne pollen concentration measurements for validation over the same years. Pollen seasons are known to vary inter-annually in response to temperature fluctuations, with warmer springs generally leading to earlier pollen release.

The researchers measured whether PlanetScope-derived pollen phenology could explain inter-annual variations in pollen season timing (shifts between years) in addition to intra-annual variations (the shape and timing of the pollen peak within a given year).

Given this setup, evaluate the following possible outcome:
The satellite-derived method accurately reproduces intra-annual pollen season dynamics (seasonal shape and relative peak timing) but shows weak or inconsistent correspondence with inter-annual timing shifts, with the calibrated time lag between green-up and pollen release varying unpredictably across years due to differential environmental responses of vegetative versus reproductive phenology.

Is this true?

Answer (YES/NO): NO